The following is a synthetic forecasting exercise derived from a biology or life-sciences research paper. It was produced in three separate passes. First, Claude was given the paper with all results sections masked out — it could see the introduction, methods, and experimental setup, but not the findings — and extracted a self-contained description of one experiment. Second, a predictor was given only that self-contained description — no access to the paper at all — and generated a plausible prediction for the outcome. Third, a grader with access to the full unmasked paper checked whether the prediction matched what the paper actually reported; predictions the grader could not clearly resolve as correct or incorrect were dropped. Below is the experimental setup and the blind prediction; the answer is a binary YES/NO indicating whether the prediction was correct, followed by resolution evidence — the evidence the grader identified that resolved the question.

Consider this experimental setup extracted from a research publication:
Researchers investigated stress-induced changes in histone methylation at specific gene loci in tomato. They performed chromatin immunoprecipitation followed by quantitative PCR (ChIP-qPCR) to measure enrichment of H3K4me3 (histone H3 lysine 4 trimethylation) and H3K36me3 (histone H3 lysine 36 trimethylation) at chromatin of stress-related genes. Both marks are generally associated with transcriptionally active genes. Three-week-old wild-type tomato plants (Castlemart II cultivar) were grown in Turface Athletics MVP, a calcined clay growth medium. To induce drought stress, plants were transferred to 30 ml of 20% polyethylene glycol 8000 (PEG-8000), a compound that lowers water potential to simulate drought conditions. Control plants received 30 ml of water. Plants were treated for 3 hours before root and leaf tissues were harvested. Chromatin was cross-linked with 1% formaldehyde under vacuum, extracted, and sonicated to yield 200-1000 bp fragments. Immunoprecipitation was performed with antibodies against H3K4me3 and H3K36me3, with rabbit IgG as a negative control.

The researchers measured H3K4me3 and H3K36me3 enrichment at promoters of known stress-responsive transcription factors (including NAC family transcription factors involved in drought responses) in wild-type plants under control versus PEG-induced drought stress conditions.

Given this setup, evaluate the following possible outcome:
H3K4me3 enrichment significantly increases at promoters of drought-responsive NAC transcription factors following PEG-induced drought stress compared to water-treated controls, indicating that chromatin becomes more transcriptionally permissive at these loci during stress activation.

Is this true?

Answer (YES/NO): YES